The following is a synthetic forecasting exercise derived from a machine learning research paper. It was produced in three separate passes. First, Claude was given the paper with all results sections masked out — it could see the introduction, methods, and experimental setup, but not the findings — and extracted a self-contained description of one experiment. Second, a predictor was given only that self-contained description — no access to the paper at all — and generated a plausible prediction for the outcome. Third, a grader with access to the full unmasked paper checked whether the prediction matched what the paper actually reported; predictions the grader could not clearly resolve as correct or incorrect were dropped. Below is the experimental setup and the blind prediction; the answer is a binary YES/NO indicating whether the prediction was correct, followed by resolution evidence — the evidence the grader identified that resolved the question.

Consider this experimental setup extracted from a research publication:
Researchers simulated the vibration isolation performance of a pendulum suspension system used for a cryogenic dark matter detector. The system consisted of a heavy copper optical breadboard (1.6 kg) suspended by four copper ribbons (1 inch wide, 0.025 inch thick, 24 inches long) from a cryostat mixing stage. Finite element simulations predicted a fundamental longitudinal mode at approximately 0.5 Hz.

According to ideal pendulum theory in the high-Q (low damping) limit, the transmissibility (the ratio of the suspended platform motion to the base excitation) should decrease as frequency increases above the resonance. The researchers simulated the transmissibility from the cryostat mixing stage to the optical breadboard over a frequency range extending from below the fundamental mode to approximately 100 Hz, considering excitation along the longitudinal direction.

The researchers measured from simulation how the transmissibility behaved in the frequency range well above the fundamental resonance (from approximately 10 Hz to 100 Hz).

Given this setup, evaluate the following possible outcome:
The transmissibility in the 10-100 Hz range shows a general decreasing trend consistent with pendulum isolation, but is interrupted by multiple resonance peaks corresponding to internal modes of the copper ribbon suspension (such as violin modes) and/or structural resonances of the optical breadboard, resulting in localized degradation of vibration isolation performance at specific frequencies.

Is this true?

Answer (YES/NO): YES